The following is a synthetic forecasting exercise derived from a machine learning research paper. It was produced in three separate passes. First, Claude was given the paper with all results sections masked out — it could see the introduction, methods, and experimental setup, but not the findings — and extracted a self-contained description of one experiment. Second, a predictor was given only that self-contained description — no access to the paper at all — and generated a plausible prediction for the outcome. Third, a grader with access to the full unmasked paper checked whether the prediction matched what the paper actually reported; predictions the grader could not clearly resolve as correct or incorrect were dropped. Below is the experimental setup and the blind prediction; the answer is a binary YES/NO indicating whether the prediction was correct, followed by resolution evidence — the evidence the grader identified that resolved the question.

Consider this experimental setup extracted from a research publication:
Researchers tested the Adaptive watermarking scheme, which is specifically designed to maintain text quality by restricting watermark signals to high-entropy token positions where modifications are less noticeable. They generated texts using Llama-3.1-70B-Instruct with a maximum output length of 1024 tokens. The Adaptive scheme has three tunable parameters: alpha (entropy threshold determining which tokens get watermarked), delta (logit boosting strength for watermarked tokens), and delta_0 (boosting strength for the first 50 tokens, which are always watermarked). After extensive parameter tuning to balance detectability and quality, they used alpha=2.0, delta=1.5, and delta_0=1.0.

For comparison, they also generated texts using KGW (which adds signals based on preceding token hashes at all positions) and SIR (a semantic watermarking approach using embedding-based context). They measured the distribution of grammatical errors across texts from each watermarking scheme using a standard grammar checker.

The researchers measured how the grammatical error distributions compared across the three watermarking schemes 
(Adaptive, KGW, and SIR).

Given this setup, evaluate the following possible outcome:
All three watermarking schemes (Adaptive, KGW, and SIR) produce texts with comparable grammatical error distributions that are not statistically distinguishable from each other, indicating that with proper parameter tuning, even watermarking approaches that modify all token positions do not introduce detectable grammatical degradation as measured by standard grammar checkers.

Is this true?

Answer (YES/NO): NO